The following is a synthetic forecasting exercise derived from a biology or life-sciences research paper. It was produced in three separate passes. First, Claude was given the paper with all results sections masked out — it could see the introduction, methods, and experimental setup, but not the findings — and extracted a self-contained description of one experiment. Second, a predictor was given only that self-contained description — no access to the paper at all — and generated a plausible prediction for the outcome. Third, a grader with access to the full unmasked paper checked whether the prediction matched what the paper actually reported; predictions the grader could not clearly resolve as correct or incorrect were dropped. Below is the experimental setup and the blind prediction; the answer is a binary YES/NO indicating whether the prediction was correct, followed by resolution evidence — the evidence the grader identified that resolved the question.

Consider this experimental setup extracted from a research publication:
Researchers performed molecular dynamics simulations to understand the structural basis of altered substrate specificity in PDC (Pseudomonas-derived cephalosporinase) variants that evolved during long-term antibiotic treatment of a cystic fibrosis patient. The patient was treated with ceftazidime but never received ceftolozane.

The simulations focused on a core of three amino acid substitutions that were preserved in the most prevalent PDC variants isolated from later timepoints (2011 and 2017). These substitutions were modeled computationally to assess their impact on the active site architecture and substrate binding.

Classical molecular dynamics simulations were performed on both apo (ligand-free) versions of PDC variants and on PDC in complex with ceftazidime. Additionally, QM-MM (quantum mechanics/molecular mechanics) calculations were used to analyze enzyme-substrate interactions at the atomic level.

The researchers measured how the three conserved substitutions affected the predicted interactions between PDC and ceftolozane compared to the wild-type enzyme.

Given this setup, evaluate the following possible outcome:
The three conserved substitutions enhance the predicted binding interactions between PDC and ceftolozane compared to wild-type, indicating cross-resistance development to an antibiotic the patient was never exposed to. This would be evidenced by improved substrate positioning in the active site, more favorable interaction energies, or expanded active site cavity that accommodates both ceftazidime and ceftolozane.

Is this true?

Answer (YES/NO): YES